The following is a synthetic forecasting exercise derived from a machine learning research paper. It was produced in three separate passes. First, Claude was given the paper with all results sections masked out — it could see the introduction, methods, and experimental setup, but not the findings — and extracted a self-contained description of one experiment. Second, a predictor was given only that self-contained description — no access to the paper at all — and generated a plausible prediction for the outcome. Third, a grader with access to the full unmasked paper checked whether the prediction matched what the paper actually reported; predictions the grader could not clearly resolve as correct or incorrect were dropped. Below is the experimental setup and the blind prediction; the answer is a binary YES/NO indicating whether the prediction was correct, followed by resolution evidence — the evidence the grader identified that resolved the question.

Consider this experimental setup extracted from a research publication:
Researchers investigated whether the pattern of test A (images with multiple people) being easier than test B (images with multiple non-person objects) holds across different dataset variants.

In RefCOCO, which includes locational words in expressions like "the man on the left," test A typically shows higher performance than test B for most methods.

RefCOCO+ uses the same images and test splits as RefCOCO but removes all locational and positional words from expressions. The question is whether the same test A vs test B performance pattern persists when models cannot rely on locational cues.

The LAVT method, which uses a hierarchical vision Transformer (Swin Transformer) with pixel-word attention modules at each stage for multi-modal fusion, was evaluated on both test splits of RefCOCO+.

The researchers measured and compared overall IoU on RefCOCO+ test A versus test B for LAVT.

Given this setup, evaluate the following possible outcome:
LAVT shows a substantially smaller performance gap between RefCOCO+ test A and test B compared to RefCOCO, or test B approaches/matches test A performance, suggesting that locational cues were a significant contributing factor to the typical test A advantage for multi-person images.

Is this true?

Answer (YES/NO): NO